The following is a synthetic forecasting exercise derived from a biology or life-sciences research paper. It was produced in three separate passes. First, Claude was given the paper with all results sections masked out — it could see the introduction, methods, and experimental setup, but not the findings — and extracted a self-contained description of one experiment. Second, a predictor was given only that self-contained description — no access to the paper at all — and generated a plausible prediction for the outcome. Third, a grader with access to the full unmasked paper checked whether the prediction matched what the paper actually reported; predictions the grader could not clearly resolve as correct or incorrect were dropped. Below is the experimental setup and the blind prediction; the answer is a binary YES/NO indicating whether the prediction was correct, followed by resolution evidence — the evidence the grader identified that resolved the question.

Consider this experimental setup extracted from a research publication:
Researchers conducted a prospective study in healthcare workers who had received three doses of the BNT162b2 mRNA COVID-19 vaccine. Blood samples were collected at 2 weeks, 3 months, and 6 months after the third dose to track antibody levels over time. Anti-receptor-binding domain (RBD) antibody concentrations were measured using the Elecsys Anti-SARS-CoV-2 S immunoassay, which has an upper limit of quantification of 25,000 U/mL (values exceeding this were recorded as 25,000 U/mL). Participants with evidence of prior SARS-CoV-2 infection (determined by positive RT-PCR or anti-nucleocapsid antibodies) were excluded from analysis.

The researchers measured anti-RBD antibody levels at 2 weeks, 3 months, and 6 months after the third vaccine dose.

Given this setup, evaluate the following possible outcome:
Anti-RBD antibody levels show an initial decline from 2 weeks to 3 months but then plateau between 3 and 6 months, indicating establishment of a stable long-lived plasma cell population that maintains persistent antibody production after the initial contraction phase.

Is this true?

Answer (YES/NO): NO